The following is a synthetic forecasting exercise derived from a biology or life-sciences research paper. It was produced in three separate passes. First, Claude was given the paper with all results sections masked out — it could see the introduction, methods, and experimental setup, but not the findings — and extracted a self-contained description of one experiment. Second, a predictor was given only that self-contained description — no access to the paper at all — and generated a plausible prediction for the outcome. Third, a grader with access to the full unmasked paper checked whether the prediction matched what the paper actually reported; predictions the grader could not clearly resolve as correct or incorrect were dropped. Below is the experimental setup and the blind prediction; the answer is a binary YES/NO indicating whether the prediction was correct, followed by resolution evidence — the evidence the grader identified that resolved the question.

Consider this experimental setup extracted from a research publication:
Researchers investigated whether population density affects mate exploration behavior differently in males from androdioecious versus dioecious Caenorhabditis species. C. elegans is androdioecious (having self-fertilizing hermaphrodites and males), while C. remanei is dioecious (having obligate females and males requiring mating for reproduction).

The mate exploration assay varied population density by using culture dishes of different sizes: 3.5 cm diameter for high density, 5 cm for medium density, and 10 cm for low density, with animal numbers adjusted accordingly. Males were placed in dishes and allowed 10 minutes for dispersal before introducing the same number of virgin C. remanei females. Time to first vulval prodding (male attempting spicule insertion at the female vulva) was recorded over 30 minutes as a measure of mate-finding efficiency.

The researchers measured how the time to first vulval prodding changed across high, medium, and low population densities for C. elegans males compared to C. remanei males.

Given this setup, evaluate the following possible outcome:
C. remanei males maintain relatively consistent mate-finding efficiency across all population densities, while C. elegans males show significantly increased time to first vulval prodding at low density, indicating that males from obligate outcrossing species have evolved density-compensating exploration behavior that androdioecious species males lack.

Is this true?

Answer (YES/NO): YES